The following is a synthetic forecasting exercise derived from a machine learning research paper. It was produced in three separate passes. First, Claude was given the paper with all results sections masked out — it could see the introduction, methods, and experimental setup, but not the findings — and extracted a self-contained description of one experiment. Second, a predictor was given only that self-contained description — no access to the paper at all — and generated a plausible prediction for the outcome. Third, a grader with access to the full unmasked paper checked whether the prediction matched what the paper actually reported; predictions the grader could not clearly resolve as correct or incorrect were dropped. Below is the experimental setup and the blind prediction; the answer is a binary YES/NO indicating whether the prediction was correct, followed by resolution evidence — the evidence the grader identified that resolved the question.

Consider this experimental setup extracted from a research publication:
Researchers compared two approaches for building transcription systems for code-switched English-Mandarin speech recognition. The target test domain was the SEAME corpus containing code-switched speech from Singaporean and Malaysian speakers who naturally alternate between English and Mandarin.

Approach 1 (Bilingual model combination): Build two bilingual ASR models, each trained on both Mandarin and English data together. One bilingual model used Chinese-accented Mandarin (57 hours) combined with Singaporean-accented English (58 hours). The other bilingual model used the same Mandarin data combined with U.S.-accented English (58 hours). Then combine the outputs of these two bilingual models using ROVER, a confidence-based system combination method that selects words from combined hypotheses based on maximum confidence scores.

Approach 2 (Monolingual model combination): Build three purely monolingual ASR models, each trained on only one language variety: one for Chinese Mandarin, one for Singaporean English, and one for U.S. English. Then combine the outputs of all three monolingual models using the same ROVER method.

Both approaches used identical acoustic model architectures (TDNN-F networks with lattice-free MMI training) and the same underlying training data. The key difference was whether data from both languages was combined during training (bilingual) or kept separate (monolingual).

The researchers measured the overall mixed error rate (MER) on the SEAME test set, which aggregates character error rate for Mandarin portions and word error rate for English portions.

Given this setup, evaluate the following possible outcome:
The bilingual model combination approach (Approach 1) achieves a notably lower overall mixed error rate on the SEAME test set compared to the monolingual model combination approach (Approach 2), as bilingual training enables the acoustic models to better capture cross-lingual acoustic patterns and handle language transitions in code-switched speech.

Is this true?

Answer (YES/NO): YES